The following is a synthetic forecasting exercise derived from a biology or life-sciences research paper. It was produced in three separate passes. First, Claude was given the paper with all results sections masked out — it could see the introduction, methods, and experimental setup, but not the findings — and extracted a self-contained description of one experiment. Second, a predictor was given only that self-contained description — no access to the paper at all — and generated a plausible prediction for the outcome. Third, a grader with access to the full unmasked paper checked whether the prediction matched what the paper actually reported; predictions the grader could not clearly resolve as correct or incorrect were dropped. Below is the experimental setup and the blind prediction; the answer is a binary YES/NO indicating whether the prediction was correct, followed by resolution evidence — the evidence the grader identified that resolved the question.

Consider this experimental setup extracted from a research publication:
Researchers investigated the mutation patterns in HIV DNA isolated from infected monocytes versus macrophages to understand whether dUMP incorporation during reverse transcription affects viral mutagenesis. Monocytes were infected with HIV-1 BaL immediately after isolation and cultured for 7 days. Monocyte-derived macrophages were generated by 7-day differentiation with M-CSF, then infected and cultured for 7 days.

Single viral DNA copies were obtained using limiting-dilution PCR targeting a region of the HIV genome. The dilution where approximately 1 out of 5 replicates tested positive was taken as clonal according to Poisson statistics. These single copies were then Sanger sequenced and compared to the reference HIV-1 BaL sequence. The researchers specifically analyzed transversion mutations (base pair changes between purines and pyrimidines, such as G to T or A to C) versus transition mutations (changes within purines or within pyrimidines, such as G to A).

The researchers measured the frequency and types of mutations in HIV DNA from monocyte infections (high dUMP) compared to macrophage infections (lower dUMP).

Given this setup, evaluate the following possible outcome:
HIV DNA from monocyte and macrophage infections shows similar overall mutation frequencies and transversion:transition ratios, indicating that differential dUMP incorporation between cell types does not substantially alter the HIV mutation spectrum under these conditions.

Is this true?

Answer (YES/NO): YES